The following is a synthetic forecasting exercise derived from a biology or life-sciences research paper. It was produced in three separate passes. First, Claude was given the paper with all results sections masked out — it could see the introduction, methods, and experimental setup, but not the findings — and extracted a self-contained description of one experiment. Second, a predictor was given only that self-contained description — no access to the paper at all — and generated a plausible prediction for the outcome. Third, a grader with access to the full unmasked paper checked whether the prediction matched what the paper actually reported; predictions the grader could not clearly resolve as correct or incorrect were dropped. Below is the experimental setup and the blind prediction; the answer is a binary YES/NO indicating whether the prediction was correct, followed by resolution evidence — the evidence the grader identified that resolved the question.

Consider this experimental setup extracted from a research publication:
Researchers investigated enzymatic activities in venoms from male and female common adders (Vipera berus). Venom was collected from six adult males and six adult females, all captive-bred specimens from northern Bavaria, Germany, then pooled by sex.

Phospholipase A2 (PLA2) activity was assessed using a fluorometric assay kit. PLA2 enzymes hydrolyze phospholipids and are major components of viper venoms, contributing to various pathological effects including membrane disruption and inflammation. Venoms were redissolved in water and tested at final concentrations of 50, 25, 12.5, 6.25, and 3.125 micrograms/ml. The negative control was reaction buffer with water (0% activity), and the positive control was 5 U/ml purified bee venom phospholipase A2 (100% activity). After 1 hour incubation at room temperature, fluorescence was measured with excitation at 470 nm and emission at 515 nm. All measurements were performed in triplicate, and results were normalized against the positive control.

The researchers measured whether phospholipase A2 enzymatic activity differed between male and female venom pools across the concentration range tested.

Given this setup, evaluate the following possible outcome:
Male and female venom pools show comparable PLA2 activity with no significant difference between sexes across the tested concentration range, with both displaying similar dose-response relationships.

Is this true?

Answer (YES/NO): YES